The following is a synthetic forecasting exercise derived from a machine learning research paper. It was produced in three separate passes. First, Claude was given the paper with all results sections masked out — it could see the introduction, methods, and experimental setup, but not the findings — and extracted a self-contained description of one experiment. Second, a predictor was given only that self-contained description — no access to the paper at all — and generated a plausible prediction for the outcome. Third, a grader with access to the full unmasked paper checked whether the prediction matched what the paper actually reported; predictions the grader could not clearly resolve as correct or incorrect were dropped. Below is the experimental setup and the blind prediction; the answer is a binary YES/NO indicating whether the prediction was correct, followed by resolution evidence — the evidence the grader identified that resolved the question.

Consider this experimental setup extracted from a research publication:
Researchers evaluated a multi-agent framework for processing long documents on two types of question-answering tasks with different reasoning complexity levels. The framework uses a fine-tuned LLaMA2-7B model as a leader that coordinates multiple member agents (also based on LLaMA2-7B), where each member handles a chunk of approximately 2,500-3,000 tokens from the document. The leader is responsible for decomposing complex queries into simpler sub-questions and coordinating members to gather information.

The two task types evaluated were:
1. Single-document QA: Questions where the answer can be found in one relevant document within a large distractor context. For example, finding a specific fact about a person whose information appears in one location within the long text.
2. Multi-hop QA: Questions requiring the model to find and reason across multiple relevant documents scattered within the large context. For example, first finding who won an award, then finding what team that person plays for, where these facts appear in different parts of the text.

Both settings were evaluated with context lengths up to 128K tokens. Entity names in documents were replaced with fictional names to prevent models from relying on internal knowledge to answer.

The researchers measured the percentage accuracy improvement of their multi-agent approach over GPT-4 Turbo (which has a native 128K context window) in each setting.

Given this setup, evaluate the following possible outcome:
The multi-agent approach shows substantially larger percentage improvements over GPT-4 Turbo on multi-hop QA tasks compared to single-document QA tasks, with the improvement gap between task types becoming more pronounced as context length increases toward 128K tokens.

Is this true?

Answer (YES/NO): NO